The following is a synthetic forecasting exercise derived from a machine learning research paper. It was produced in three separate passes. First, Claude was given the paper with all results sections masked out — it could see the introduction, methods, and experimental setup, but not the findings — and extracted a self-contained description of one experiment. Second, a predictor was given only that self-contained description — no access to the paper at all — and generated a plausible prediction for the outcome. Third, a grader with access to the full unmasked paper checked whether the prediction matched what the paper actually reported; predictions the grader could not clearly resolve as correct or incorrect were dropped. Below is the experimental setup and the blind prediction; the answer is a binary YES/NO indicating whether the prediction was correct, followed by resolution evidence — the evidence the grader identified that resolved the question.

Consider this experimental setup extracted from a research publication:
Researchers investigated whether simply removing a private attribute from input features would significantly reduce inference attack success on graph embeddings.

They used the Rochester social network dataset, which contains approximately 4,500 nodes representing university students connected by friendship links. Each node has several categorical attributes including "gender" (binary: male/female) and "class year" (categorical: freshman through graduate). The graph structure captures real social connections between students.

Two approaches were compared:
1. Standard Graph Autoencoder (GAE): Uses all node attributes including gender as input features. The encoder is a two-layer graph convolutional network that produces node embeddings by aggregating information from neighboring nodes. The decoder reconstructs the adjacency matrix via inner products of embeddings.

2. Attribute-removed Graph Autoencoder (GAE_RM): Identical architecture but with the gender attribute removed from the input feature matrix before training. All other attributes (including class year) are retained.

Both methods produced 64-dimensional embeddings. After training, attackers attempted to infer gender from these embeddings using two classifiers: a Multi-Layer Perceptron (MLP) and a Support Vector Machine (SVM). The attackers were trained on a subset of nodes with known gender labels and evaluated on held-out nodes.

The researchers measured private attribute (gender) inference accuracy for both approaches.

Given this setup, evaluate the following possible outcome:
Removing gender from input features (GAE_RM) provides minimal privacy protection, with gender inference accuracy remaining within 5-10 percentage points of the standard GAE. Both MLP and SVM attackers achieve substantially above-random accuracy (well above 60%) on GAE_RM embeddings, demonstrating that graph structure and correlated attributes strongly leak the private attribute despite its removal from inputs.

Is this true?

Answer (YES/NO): YES